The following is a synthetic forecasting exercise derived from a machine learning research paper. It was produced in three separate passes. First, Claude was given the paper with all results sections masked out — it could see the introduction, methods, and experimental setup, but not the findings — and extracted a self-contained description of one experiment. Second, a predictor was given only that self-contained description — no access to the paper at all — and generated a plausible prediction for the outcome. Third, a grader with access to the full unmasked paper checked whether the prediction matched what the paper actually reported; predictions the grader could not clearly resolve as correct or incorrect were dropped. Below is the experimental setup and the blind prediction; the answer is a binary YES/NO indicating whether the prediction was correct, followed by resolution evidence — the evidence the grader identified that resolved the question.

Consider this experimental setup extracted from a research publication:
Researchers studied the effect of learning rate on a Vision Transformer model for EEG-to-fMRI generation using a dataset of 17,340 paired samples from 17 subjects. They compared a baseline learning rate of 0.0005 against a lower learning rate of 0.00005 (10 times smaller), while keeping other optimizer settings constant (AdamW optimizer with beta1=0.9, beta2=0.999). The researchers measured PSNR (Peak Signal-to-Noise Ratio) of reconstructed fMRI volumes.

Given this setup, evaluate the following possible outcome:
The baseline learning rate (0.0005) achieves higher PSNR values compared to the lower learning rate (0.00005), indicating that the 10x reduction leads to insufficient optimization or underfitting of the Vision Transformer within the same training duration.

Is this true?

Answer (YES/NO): YES